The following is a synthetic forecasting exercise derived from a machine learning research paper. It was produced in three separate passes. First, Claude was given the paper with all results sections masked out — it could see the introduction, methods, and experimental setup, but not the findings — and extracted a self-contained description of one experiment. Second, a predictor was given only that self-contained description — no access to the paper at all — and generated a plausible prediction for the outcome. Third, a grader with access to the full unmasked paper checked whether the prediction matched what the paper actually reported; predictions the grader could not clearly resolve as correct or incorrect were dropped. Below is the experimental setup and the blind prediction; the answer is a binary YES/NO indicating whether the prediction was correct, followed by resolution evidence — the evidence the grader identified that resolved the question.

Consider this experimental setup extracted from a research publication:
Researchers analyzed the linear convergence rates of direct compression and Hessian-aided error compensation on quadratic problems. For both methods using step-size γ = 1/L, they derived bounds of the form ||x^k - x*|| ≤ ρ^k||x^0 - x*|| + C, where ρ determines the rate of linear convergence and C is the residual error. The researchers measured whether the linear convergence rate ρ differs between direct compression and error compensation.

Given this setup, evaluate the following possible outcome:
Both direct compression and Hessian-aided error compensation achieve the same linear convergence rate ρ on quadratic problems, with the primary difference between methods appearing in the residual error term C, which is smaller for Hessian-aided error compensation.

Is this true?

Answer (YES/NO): YES